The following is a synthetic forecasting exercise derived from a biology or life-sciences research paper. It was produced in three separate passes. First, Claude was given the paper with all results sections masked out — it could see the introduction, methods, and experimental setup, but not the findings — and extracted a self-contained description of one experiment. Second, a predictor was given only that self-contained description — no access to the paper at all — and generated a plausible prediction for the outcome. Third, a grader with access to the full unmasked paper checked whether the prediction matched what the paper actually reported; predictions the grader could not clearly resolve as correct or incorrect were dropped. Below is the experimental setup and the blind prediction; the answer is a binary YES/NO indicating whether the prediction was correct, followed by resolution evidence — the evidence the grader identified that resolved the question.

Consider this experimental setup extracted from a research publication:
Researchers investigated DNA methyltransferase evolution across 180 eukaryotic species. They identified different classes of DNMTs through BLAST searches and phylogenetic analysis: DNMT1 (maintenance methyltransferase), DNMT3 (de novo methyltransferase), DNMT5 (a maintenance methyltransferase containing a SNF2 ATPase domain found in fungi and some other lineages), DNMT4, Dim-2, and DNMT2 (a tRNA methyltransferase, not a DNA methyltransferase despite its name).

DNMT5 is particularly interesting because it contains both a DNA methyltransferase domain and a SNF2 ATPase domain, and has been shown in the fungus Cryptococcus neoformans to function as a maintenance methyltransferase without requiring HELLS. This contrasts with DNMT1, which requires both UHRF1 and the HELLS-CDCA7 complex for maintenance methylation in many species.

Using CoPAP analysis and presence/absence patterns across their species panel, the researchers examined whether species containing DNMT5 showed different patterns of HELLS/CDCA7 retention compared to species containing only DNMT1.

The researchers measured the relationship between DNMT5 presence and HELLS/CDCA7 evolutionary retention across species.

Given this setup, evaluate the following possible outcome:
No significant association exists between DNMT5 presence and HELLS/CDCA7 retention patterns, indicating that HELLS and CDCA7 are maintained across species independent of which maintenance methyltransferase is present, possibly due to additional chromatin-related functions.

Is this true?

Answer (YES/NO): NO